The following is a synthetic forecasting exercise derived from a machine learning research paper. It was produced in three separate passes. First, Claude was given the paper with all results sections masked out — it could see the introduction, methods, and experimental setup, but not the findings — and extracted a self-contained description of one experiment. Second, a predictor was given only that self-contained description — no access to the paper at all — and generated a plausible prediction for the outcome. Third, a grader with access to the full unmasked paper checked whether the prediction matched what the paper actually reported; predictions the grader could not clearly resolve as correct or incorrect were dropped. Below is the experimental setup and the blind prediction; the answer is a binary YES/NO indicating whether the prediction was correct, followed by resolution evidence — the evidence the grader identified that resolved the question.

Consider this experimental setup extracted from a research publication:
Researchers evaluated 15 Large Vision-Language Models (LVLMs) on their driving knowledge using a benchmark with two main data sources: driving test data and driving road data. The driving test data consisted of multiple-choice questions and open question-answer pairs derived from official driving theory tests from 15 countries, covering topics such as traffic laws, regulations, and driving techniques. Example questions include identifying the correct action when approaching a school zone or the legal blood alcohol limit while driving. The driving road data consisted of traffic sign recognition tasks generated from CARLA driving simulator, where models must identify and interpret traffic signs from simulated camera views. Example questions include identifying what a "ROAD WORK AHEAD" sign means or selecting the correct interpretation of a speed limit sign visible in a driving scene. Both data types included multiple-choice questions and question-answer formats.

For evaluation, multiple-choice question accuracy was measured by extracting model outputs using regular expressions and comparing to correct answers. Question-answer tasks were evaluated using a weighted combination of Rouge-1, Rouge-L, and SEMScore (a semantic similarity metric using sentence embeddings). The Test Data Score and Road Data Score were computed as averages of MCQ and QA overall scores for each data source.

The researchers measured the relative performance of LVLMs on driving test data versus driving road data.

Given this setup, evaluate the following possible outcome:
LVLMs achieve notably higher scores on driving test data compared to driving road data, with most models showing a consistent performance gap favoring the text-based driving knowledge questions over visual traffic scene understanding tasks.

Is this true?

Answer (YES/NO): NO